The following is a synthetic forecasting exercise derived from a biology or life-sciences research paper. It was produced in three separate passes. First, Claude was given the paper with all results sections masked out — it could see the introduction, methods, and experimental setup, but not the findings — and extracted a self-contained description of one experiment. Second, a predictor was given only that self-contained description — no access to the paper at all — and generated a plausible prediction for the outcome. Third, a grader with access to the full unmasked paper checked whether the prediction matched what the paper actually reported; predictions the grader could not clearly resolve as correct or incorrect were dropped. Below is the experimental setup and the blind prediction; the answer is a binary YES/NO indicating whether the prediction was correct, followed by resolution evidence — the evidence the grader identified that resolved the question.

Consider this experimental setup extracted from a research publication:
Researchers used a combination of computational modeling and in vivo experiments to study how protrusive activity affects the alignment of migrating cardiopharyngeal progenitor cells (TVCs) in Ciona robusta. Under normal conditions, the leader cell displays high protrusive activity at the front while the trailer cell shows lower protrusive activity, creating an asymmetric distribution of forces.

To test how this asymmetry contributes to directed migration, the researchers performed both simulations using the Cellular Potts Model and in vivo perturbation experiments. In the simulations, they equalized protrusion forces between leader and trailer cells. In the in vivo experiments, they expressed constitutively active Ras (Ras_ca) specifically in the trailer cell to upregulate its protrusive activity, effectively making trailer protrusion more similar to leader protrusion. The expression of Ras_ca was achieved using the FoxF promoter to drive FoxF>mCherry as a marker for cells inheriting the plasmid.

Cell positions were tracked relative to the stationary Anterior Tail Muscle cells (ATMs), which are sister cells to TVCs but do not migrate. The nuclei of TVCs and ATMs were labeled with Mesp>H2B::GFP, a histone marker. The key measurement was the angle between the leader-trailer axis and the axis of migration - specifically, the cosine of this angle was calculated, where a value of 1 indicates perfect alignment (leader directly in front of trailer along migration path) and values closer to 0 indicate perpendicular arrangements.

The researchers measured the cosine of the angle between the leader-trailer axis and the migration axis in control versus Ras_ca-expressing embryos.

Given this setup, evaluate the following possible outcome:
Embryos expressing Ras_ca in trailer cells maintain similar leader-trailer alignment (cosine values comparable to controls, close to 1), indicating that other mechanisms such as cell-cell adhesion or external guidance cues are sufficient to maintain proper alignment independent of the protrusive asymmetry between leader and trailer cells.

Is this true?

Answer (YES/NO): NO